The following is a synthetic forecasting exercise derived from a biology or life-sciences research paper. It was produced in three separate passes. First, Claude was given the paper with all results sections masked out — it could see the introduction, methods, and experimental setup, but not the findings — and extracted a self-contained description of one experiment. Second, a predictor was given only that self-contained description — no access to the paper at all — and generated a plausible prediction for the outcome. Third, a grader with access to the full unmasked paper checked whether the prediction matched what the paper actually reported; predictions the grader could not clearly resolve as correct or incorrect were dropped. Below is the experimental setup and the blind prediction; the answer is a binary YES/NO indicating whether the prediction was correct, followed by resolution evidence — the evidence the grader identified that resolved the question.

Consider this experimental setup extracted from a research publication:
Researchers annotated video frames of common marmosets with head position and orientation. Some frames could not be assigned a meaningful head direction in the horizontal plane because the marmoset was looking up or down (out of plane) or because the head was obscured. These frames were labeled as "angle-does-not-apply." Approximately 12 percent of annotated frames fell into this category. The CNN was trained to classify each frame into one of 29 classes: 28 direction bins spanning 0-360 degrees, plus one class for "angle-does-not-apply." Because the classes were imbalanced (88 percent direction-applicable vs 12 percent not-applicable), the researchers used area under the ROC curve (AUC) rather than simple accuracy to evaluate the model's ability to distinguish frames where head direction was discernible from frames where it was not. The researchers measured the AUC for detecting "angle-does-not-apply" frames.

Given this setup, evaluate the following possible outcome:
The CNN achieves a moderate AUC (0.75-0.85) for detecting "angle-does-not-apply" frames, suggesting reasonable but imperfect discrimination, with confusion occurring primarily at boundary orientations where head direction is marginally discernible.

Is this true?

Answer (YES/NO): NO